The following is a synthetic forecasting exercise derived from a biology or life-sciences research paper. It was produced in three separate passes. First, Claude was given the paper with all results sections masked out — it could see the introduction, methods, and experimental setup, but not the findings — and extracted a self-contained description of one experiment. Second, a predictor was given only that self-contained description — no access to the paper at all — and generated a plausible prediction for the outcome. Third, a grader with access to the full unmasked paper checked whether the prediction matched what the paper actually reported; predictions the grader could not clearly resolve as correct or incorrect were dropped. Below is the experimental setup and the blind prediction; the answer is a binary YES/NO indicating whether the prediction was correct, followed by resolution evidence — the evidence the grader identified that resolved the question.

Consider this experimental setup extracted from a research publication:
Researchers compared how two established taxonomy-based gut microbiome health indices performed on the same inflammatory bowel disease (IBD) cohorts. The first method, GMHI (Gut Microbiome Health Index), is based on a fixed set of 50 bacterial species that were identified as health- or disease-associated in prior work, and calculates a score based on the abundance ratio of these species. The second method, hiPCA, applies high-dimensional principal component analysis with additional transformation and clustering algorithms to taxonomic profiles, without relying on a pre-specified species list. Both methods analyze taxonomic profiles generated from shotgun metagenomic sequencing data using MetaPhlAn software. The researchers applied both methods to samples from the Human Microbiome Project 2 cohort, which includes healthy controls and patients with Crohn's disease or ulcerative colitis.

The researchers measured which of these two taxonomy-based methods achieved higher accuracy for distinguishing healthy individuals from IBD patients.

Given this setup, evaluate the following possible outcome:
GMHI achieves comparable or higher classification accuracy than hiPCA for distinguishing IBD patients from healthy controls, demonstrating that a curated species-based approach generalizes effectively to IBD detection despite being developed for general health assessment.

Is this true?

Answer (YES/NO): NO